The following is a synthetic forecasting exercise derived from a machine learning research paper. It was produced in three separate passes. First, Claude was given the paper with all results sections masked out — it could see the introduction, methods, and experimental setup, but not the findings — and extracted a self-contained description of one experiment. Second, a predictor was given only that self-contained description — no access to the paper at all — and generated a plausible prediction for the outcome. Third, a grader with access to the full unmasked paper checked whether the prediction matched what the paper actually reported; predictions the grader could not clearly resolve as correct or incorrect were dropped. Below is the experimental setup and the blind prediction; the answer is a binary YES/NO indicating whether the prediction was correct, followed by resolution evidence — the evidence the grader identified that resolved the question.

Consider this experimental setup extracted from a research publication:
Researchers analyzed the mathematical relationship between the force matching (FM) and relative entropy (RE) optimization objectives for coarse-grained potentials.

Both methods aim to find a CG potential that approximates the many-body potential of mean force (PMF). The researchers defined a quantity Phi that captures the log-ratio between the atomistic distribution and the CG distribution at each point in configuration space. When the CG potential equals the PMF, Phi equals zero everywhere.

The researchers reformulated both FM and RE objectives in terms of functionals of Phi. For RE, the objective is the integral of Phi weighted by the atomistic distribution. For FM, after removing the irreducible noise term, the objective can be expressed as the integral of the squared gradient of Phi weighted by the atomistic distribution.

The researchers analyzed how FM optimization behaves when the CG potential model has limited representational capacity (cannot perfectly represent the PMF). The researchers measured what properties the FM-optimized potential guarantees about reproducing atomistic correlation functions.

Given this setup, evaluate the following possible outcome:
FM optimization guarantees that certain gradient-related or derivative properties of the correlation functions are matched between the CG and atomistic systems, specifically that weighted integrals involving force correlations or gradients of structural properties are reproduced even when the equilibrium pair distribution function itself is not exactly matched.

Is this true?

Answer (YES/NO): NO